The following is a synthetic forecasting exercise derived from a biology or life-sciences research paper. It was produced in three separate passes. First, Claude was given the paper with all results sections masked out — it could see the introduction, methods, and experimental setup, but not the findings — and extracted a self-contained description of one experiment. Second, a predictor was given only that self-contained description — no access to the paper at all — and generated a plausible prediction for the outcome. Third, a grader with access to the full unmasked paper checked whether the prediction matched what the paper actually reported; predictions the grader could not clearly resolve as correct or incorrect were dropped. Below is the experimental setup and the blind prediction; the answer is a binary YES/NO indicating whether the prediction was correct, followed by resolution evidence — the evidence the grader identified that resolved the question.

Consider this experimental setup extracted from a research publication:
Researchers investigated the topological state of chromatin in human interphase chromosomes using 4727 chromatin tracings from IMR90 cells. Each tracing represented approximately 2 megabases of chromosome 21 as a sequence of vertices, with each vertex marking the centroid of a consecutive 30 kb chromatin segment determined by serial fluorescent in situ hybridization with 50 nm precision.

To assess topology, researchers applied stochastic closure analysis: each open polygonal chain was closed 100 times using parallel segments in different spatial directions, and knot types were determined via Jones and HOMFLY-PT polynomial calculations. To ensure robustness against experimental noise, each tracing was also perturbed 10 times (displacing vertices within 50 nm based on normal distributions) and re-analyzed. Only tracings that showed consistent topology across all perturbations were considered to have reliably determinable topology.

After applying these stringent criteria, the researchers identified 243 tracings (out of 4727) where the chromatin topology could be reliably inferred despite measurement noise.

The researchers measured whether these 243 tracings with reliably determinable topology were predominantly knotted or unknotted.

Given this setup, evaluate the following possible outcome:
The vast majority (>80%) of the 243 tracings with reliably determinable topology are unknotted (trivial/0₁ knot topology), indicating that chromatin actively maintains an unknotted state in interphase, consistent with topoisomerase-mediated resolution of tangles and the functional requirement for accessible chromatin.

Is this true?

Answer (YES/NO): YES